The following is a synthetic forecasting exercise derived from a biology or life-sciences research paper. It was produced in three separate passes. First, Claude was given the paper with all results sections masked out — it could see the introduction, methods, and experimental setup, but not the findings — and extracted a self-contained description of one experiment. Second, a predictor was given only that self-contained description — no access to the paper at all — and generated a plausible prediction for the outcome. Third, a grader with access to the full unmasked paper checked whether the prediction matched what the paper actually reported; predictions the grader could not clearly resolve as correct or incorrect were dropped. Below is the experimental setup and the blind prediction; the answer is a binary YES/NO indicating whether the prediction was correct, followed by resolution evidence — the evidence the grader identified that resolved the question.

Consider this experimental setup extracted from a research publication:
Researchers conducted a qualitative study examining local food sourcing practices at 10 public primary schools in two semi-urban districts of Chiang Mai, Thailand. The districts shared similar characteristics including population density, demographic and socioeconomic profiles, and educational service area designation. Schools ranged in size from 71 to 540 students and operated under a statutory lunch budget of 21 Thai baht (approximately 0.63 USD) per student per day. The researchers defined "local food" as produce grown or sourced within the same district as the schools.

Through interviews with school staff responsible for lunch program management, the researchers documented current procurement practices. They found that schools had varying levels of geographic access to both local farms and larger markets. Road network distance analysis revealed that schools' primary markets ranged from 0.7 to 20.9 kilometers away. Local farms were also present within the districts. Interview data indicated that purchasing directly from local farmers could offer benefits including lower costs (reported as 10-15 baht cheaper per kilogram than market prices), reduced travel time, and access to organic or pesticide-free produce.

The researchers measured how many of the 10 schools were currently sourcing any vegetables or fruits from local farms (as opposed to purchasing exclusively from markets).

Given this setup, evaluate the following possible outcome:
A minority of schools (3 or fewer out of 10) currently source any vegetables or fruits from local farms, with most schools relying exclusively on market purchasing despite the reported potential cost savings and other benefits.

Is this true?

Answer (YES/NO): YES